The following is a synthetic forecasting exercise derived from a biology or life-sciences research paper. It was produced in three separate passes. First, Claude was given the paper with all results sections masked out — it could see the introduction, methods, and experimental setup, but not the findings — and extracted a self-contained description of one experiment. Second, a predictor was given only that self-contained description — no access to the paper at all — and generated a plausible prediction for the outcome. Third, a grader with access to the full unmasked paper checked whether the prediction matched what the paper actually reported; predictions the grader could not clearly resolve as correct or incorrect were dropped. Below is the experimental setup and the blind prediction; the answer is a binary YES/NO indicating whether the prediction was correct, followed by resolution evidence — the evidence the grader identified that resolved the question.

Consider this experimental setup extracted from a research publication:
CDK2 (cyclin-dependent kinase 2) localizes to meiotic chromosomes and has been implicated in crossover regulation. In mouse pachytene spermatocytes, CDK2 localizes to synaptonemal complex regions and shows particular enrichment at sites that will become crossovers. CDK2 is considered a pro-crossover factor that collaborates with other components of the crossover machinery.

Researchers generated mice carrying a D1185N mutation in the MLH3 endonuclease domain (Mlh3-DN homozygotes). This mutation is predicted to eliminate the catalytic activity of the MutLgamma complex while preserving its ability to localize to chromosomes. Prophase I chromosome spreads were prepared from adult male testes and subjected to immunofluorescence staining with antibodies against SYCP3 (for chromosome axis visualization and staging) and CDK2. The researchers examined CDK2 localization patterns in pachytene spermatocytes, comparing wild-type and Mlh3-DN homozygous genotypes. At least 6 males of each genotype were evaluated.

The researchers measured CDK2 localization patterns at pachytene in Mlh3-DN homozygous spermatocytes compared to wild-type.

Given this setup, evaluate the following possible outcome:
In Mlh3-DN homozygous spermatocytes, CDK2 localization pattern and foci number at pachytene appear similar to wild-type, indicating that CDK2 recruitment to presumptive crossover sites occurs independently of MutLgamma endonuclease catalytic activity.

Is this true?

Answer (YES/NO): YES